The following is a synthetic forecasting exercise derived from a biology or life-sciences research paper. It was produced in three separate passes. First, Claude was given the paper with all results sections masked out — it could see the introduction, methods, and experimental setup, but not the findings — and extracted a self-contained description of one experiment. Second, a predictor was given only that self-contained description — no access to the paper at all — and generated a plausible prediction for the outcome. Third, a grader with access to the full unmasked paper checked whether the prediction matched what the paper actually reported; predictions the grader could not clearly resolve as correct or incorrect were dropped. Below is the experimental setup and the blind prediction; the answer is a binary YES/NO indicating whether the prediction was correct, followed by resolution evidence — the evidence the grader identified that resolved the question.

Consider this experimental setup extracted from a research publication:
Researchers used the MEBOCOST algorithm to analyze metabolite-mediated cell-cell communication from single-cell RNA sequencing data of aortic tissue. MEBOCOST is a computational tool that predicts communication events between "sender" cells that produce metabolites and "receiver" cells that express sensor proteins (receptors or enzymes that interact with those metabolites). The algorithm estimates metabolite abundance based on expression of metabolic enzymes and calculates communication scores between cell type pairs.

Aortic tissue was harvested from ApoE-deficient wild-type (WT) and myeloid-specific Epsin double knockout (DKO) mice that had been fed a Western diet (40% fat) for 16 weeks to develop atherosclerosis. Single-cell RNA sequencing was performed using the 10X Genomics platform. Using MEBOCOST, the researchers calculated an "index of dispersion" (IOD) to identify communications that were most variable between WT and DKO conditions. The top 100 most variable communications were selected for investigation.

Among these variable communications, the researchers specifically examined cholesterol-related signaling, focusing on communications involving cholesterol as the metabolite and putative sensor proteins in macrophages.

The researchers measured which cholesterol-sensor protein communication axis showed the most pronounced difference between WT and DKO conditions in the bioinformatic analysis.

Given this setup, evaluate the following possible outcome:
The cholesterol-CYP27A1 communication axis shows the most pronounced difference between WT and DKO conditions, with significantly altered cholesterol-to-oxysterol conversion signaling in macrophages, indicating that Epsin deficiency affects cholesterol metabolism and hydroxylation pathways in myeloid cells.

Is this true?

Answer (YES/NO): NO